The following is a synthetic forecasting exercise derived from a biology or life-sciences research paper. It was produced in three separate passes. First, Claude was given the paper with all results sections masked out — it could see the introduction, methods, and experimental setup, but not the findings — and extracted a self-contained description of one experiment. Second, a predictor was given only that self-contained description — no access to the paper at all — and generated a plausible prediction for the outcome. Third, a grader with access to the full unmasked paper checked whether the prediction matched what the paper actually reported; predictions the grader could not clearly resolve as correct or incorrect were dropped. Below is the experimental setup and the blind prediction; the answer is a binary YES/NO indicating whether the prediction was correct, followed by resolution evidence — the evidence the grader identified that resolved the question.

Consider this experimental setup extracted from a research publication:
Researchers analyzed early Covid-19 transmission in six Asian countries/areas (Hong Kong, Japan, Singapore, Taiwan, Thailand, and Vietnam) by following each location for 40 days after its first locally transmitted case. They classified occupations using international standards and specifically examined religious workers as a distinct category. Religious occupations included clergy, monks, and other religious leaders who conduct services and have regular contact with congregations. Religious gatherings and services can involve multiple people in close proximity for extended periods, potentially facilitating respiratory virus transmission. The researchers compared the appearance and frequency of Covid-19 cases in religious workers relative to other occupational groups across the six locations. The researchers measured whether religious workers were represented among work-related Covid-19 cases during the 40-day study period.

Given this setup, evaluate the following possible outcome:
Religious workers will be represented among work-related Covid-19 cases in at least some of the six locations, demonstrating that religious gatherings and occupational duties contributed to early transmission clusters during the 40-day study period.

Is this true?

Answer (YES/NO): YES